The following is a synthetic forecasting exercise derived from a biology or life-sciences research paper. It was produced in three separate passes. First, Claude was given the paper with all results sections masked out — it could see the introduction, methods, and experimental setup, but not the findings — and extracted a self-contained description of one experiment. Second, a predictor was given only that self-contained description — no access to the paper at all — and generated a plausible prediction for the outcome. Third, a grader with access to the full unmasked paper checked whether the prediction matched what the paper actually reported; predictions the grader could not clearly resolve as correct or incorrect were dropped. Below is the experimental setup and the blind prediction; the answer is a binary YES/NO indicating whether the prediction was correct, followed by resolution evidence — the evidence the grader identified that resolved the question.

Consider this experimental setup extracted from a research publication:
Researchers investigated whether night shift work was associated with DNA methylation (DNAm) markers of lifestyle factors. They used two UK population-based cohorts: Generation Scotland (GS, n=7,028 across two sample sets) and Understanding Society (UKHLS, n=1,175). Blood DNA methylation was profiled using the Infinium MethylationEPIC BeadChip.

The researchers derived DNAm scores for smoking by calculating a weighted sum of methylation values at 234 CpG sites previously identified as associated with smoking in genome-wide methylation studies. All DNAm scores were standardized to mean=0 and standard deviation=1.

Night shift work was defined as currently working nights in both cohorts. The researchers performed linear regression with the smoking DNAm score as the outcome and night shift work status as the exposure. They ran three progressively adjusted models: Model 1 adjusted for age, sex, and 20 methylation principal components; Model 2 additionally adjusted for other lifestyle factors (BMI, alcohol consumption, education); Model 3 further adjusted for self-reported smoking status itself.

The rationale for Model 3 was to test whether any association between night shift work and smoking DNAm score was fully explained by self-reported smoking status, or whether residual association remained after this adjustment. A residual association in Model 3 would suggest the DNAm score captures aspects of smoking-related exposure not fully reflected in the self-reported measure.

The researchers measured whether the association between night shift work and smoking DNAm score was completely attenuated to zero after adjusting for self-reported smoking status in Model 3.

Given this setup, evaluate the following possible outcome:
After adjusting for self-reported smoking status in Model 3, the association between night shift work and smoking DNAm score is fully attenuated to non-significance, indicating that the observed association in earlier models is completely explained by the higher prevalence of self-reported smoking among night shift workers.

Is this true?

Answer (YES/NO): NO